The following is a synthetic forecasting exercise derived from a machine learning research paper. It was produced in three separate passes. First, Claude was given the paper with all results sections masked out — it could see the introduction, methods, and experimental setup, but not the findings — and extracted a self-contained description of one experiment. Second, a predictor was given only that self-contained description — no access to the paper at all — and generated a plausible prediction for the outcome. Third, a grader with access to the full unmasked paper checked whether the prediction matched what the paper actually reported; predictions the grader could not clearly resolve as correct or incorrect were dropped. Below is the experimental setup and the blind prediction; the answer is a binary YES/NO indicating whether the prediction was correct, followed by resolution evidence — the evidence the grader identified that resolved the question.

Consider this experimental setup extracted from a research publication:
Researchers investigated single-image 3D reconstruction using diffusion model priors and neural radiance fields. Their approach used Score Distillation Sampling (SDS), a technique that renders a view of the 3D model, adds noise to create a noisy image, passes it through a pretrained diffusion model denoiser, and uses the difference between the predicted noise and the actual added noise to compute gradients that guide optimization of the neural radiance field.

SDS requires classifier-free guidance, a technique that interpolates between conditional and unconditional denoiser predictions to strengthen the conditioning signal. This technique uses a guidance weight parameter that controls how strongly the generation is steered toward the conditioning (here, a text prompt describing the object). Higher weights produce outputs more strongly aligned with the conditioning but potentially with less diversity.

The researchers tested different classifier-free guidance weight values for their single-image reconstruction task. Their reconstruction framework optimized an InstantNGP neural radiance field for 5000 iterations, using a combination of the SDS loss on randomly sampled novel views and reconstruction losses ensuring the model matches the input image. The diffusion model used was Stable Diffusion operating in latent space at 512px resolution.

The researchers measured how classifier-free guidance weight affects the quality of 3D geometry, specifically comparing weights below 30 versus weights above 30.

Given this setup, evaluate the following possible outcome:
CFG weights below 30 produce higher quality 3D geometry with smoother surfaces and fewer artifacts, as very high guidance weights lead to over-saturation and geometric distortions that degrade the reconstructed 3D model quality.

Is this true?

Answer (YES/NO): NO